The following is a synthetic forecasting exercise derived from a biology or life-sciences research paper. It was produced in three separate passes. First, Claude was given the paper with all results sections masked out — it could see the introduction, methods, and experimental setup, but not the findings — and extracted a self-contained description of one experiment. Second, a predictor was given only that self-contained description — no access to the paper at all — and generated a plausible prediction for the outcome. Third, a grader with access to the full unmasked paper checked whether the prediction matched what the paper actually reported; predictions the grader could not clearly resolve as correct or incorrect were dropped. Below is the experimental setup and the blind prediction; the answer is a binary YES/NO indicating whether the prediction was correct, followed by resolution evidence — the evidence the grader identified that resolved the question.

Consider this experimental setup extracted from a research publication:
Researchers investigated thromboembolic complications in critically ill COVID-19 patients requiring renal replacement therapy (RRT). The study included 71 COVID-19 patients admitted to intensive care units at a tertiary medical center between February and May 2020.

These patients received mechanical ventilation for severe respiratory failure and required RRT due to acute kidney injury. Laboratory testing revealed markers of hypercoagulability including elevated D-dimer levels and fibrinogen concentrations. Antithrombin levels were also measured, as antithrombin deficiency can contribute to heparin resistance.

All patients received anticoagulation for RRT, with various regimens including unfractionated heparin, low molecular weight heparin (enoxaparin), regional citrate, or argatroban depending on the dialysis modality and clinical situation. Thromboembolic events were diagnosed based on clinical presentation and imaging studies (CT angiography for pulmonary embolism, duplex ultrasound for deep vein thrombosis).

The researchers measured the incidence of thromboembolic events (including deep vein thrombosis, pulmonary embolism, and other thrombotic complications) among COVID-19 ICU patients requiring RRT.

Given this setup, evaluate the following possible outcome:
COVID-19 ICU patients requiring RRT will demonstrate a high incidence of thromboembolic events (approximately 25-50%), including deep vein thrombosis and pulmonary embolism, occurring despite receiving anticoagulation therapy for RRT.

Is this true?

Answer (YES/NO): YES